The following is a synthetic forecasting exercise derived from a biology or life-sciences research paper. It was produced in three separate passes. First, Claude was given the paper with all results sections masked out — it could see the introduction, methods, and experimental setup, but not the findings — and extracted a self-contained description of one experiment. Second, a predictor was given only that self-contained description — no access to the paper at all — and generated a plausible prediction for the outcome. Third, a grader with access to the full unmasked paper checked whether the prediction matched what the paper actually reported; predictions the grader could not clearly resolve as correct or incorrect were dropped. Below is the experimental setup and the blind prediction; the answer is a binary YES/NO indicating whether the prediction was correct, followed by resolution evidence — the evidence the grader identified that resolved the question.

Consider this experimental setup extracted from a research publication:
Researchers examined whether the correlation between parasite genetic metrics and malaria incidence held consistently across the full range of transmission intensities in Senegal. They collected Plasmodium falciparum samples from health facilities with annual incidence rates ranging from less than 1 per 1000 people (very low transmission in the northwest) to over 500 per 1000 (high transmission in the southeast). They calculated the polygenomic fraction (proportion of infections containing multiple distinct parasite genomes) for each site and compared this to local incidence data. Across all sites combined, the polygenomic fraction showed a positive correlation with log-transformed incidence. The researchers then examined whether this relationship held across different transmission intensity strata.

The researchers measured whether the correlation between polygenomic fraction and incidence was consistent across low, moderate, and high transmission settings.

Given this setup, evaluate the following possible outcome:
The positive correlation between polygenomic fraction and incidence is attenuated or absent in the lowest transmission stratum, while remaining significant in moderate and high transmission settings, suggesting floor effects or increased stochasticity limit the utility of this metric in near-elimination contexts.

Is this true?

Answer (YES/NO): YES